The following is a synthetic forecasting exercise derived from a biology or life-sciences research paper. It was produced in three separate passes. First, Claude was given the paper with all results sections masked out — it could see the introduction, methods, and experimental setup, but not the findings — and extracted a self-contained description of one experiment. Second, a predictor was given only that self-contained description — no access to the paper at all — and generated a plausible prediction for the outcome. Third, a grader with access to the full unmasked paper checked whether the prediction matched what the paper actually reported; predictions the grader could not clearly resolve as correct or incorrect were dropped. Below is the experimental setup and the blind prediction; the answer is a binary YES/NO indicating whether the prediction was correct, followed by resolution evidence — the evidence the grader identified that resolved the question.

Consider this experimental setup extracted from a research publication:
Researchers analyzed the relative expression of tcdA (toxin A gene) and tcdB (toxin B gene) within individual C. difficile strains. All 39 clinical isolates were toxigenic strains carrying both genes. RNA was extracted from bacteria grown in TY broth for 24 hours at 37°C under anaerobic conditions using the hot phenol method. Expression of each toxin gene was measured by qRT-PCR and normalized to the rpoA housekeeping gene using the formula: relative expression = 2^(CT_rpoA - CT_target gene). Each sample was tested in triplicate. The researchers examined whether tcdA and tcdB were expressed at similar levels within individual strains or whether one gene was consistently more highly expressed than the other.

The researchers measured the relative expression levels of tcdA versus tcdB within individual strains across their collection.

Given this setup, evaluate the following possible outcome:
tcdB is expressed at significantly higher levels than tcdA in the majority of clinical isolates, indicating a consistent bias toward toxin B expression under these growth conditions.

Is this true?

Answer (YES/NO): NO